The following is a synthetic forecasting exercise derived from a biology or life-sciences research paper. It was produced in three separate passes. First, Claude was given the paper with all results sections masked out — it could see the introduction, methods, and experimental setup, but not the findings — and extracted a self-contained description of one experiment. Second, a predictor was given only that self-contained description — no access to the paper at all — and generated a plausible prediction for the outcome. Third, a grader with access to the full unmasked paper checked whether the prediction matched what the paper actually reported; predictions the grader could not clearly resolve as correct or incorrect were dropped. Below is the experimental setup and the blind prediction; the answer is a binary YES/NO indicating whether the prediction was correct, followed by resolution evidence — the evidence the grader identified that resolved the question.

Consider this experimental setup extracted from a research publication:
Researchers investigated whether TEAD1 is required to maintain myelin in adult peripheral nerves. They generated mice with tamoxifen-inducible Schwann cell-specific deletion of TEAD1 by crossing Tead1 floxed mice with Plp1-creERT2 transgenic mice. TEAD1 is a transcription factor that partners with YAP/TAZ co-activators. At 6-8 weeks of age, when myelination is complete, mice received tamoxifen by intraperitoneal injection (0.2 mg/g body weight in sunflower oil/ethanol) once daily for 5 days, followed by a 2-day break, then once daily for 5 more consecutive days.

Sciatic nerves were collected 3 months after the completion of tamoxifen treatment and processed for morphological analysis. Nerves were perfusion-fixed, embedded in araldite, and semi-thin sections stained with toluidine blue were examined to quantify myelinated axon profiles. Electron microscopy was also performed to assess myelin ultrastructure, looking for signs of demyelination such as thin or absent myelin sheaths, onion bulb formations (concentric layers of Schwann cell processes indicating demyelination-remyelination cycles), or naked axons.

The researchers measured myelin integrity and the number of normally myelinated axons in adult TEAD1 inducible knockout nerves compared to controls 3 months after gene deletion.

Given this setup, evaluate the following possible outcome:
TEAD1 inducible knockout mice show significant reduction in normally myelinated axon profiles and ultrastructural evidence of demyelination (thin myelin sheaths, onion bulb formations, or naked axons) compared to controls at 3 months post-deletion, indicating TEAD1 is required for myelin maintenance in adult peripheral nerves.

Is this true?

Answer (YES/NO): NO